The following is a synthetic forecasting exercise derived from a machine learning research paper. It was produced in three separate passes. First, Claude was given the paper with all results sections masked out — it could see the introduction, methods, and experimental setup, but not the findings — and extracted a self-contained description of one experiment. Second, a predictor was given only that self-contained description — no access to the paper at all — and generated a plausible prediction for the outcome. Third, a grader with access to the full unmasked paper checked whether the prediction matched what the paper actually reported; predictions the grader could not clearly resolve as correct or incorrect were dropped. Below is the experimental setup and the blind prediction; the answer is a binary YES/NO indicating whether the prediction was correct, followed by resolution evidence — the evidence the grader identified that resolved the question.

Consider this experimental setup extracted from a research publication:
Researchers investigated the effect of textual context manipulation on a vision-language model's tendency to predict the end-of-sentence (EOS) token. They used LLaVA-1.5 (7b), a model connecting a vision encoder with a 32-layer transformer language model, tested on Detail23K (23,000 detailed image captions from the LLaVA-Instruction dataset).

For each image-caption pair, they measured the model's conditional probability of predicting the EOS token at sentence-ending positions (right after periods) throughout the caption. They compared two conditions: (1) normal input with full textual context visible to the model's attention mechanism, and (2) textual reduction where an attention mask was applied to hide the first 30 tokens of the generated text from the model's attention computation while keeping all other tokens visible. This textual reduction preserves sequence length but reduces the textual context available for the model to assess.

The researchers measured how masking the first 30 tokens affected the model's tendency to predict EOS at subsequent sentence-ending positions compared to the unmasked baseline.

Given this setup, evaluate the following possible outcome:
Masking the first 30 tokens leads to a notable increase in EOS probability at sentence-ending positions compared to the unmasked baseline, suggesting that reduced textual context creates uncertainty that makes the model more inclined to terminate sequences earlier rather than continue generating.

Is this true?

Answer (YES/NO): NO